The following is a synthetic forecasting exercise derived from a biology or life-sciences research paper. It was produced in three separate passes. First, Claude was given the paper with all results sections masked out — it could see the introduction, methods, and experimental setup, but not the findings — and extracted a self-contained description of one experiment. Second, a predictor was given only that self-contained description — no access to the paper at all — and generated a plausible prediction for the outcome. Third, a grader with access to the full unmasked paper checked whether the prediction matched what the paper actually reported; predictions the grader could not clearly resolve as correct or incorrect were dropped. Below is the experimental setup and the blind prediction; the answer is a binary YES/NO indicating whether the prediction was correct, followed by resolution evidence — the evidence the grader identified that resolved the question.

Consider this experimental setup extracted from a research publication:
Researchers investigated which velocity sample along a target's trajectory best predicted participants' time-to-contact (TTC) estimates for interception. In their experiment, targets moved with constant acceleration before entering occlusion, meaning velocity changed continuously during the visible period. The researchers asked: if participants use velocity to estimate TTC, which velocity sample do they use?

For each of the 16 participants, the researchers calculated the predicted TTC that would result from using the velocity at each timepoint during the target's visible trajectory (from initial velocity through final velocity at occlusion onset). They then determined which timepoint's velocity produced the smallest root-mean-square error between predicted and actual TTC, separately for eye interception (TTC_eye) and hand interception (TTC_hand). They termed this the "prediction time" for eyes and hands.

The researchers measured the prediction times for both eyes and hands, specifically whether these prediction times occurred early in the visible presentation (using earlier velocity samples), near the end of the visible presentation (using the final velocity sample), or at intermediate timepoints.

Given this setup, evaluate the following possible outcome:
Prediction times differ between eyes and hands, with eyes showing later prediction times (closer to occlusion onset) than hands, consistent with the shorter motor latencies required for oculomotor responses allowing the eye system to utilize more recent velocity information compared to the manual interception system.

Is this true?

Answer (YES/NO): NO